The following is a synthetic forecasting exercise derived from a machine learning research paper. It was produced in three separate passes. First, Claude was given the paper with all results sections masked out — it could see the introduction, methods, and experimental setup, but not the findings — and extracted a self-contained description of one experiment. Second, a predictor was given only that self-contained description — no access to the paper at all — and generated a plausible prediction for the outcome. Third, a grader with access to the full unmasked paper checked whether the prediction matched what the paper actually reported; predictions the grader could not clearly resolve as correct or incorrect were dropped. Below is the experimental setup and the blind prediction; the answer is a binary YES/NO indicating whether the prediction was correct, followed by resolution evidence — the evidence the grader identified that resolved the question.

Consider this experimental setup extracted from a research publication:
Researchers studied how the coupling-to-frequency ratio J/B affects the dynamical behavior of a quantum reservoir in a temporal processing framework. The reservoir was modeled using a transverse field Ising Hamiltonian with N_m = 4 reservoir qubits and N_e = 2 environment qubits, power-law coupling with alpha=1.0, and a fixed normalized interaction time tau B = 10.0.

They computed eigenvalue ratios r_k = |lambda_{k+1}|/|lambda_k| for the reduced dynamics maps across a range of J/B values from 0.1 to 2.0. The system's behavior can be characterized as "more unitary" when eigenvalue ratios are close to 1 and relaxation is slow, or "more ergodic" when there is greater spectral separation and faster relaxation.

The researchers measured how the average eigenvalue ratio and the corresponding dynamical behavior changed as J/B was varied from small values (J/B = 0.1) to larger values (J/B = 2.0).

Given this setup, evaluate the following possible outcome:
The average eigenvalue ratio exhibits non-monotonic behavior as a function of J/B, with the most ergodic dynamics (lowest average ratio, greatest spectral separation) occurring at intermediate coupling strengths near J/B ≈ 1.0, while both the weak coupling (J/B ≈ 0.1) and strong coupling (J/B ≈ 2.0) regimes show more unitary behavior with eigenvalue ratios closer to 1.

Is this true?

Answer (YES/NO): NO